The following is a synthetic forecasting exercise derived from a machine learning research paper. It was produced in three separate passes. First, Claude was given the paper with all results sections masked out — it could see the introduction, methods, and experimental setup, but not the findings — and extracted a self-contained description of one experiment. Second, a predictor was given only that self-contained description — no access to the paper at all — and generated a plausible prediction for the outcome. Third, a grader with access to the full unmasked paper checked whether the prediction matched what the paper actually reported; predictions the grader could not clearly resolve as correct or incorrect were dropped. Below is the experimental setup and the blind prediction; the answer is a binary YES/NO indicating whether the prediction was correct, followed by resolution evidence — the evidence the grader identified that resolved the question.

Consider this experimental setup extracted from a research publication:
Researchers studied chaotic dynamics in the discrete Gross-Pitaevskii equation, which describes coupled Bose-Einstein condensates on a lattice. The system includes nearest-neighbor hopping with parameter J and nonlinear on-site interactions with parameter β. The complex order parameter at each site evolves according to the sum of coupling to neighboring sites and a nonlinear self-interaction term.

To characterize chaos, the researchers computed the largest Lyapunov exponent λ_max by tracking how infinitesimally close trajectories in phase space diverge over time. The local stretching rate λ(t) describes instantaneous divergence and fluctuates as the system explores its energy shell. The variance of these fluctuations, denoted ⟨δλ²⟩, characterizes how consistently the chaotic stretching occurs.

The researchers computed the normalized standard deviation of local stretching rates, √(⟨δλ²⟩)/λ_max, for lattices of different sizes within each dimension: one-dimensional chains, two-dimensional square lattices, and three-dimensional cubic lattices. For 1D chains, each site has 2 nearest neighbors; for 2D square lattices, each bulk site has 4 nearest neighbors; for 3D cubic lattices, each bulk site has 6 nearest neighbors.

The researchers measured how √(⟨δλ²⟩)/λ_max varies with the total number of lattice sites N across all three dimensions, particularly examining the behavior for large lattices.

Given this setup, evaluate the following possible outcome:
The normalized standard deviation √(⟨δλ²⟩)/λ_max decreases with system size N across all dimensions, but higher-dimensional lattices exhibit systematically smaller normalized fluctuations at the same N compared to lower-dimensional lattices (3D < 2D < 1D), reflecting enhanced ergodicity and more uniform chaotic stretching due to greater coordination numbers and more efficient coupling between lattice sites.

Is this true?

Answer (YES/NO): NO